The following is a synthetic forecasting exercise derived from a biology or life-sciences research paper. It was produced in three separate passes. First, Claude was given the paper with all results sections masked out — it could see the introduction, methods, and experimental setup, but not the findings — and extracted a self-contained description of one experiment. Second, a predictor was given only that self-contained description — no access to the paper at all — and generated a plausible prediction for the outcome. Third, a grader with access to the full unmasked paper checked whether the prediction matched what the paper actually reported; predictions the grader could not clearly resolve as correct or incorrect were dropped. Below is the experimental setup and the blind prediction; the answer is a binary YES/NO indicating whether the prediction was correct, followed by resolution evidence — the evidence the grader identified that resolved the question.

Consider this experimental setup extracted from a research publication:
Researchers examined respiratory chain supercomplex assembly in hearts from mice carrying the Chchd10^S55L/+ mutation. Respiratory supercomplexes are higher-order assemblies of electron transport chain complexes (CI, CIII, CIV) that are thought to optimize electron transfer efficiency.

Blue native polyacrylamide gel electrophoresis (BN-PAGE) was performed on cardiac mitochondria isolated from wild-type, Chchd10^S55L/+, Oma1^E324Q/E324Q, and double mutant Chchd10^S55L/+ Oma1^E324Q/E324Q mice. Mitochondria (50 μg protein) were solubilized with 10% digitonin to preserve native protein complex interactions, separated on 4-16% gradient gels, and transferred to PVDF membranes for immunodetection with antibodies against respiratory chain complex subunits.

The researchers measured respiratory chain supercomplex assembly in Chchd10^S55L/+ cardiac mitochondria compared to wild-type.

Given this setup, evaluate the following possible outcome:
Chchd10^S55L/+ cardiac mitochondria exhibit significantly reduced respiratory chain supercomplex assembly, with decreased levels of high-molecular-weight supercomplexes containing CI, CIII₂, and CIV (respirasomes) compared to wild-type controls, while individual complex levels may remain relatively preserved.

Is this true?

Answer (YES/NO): NO